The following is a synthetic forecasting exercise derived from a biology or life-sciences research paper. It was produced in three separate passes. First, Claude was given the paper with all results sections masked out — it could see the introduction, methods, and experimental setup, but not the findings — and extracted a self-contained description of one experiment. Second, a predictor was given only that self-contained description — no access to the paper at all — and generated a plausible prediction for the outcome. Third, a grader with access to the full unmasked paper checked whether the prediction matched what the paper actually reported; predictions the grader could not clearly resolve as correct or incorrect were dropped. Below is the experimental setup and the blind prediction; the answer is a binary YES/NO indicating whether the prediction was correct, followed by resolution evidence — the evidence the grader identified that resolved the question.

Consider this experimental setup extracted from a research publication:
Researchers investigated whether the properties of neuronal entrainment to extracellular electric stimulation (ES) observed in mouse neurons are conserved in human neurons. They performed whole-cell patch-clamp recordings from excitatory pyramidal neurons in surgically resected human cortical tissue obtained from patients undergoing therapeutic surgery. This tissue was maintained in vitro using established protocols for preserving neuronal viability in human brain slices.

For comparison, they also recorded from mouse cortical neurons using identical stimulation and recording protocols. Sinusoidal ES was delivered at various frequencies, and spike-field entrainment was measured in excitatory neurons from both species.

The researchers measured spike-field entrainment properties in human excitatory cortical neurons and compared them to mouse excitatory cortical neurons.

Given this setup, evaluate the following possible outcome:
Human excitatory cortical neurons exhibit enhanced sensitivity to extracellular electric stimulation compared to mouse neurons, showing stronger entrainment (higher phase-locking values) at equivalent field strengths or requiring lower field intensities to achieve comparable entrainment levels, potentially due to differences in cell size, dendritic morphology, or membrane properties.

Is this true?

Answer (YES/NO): NO